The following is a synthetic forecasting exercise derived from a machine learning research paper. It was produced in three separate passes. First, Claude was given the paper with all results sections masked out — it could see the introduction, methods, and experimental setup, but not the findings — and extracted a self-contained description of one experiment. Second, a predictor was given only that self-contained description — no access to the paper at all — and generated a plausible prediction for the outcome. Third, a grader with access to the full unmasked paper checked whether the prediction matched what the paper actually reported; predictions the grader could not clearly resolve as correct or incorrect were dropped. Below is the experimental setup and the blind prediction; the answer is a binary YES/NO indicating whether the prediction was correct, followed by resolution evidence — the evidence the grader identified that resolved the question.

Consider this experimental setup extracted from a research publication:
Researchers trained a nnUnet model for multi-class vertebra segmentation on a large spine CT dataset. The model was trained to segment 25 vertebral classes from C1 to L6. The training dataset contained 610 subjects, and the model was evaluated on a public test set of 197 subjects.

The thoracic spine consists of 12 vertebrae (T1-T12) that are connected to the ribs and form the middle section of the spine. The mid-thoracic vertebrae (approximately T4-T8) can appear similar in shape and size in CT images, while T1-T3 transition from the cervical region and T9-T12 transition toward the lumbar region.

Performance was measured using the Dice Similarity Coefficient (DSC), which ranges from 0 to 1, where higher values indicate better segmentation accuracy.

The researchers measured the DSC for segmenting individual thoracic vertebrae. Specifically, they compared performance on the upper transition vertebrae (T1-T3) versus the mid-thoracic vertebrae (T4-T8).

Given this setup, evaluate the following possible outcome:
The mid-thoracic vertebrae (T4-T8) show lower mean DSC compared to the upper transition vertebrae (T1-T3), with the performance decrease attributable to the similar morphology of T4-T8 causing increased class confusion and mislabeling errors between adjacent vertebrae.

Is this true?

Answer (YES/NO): NO